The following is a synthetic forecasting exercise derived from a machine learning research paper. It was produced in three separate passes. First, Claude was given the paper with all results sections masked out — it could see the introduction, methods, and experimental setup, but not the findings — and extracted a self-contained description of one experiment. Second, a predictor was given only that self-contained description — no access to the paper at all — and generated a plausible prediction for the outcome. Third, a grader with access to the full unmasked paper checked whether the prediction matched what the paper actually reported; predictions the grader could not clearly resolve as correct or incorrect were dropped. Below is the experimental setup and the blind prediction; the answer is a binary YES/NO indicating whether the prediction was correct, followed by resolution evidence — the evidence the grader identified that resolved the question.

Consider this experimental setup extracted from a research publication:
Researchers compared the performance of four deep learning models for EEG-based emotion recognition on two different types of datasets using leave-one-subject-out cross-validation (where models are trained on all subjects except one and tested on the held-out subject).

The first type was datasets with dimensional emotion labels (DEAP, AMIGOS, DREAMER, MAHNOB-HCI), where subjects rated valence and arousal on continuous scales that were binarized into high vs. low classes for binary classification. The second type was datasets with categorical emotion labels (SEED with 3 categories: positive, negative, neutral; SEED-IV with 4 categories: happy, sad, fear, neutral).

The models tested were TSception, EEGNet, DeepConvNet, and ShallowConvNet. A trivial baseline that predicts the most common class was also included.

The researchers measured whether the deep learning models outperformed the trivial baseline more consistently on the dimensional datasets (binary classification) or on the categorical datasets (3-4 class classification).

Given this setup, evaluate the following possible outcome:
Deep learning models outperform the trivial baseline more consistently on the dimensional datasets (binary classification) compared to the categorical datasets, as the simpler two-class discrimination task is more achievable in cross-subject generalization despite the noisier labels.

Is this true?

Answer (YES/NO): NO